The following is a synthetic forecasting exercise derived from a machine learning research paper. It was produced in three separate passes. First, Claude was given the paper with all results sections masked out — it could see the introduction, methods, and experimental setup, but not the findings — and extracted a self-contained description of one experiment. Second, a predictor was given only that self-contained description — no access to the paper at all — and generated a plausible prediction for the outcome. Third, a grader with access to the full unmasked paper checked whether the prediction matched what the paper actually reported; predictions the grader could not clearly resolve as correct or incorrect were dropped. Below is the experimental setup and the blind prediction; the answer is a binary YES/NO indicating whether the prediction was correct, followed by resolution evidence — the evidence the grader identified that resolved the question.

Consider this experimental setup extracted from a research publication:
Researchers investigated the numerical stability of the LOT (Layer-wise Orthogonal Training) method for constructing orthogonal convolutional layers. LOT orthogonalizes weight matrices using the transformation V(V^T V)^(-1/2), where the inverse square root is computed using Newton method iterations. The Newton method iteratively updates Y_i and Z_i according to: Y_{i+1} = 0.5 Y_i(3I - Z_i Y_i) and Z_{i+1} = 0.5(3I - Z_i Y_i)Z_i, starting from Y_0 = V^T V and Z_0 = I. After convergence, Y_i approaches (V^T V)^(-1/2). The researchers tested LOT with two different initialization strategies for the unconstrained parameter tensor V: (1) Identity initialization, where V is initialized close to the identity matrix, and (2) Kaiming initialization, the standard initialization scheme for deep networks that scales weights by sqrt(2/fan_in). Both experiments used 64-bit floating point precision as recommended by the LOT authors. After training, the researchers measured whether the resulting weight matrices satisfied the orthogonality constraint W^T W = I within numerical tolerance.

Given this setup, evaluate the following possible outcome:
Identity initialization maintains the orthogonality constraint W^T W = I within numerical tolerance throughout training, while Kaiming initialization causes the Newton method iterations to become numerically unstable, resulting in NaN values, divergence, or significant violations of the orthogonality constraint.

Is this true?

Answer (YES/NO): NO